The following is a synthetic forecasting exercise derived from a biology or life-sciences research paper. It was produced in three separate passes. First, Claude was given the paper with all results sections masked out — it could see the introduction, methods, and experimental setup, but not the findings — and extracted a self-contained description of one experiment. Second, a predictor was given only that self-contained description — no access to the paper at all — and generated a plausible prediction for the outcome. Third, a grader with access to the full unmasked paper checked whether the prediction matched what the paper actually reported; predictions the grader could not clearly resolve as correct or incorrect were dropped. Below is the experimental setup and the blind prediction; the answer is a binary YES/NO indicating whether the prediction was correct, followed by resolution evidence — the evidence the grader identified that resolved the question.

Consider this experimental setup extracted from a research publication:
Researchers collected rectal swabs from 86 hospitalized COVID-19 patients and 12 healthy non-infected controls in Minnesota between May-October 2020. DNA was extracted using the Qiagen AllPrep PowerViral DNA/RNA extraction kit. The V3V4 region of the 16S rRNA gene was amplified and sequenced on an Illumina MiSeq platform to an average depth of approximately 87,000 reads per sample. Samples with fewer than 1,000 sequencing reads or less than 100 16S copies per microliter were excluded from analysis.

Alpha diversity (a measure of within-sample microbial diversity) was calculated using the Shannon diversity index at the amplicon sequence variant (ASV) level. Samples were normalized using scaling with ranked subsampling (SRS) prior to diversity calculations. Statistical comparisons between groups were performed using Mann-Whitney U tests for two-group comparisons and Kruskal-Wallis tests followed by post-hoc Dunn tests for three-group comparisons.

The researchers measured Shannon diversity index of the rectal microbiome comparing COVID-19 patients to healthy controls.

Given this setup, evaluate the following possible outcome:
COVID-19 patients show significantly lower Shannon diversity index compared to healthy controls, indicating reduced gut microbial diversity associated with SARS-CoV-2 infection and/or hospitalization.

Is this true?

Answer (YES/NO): YES